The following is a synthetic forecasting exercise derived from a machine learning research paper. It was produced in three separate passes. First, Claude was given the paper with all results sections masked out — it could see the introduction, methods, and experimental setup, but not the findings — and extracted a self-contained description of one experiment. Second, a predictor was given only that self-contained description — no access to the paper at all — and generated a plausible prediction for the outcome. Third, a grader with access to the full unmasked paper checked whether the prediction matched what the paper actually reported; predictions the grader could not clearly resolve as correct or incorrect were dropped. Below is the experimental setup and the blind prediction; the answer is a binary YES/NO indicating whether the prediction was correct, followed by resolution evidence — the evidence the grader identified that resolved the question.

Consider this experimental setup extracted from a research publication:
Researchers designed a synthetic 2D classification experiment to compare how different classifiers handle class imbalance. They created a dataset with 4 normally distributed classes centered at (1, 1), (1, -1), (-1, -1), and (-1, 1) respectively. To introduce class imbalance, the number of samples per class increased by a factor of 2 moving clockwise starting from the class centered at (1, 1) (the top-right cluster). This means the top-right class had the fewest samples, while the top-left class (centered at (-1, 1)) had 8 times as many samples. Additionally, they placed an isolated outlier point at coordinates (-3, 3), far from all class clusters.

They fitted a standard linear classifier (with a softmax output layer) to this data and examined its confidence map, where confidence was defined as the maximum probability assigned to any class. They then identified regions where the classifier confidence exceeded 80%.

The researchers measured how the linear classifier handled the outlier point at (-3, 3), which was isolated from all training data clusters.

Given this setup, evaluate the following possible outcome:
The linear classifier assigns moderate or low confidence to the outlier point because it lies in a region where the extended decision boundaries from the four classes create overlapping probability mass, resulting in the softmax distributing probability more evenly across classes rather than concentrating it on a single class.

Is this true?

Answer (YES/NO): NO